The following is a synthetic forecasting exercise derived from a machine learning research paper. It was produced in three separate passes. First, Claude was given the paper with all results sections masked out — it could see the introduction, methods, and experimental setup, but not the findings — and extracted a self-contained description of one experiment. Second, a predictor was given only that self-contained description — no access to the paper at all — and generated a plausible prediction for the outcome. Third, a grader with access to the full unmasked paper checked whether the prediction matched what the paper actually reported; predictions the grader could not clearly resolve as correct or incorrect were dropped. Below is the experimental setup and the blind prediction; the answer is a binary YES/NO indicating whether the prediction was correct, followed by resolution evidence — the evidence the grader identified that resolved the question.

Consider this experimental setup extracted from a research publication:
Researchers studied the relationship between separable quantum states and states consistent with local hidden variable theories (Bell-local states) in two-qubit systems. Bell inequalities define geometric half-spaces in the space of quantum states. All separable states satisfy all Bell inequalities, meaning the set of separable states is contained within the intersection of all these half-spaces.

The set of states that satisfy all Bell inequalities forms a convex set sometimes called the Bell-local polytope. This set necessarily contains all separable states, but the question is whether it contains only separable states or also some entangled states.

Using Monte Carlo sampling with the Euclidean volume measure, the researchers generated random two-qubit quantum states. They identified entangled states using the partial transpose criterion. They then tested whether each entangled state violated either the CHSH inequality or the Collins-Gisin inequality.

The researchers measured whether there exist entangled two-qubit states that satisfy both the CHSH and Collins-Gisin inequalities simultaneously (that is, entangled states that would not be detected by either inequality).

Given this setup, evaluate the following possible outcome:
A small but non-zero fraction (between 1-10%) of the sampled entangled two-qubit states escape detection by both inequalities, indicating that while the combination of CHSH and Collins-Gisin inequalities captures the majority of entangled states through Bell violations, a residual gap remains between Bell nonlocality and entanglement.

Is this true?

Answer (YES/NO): NO